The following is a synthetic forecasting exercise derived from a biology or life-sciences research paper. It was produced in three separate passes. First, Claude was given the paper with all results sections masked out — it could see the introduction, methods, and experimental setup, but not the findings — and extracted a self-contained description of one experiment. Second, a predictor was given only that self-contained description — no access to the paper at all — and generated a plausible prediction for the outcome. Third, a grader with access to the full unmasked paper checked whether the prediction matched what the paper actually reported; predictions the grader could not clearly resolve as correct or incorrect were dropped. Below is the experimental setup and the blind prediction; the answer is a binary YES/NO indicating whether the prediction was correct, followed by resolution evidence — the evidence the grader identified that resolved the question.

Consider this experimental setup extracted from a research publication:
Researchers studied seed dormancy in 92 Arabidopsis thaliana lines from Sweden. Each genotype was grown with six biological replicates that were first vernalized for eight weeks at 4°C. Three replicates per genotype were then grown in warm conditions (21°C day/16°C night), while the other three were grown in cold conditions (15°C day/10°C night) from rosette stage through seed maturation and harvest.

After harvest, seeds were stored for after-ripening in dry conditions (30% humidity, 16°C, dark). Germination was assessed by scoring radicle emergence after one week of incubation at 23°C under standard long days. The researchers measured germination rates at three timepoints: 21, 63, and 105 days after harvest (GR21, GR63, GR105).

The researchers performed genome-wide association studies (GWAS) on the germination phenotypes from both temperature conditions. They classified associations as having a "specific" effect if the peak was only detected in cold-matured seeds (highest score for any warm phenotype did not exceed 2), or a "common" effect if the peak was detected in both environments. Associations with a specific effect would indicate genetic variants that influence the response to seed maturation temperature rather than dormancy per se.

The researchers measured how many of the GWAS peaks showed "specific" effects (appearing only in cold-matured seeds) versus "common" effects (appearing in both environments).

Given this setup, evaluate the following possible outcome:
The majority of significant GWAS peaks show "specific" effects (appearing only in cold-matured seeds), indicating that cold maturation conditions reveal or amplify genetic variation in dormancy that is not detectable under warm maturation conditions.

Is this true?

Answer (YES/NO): NO